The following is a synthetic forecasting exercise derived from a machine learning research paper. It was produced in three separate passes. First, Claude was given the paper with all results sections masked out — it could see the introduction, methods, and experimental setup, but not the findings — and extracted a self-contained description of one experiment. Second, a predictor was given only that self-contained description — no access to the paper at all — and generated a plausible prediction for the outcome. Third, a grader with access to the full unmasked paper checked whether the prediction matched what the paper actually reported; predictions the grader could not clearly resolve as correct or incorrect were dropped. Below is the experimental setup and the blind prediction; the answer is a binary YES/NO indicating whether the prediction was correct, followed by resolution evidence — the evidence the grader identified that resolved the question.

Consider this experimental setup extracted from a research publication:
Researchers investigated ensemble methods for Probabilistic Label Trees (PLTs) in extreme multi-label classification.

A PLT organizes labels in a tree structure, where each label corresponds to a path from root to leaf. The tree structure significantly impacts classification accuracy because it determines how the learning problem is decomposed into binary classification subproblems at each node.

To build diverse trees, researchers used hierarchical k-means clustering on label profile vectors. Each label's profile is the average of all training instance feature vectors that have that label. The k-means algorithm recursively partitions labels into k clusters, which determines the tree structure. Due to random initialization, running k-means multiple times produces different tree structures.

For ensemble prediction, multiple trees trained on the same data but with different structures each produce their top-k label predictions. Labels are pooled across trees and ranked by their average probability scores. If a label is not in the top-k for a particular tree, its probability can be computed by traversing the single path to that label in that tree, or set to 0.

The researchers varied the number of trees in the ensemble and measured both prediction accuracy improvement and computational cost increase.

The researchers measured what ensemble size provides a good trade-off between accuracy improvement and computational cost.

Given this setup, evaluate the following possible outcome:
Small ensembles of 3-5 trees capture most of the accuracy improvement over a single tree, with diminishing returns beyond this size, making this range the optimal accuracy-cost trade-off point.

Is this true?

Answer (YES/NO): YES